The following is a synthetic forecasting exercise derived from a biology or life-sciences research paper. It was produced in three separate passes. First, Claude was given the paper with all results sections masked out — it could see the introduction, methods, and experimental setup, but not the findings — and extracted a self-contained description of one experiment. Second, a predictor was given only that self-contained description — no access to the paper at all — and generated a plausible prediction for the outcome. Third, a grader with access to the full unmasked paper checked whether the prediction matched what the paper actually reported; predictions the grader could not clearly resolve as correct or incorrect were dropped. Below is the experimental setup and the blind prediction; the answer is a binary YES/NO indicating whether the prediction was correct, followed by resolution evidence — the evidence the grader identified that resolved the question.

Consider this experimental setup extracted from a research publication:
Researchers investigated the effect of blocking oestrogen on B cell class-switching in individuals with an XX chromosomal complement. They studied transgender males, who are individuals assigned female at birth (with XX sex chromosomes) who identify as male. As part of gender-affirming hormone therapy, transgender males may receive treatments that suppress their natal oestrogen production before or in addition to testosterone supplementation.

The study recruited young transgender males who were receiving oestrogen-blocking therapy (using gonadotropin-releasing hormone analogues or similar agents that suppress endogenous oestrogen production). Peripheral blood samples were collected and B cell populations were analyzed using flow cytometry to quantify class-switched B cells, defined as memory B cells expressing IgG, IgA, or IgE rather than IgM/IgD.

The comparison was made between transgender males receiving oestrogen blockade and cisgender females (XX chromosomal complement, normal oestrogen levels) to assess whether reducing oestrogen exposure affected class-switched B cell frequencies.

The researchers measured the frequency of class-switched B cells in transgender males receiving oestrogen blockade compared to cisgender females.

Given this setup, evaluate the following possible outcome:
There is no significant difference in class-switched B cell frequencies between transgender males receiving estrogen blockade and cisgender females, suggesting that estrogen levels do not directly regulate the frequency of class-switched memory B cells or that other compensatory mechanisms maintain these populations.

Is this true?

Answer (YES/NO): NO